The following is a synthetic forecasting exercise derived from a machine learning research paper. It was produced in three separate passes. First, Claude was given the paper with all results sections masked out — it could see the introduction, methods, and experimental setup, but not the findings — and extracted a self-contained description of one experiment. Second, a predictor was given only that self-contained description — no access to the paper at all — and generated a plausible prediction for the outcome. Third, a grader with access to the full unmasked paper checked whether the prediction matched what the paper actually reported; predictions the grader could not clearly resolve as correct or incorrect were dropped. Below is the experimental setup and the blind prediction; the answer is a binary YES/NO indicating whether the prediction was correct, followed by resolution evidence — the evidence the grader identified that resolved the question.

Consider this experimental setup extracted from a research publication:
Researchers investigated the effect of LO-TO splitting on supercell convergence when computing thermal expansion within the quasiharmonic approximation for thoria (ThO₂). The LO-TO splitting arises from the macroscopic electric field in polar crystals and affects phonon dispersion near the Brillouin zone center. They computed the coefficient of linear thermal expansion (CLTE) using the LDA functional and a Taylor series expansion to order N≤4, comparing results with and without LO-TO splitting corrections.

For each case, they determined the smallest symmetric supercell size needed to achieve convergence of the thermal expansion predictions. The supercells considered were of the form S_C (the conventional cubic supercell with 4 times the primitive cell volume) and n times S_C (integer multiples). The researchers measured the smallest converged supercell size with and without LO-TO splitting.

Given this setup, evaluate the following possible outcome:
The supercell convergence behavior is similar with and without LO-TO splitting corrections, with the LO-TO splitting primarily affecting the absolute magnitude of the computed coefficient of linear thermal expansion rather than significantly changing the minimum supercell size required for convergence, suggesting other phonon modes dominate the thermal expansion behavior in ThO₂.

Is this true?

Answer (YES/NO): NO